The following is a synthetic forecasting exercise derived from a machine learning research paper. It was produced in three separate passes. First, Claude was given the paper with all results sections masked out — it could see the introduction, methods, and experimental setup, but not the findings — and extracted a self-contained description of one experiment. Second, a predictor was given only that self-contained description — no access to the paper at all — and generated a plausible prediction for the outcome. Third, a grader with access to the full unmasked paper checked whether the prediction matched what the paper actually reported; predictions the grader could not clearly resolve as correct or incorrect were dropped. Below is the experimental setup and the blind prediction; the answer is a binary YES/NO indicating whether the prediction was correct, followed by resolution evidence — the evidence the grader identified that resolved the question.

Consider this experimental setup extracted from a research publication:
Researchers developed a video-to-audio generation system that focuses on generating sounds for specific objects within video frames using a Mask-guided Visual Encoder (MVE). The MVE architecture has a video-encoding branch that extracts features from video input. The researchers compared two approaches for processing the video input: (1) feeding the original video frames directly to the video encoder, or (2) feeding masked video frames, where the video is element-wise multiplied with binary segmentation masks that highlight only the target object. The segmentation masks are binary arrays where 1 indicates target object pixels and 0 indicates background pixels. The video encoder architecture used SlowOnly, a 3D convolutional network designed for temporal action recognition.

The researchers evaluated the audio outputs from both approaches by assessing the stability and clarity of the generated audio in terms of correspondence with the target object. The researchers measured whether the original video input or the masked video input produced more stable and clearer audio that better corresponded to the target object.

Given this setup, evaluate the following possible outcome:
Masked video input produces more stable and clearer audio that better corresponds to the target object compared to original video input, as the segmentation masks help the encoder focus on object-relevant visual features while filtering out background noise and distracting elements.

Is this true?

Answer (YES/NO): YES